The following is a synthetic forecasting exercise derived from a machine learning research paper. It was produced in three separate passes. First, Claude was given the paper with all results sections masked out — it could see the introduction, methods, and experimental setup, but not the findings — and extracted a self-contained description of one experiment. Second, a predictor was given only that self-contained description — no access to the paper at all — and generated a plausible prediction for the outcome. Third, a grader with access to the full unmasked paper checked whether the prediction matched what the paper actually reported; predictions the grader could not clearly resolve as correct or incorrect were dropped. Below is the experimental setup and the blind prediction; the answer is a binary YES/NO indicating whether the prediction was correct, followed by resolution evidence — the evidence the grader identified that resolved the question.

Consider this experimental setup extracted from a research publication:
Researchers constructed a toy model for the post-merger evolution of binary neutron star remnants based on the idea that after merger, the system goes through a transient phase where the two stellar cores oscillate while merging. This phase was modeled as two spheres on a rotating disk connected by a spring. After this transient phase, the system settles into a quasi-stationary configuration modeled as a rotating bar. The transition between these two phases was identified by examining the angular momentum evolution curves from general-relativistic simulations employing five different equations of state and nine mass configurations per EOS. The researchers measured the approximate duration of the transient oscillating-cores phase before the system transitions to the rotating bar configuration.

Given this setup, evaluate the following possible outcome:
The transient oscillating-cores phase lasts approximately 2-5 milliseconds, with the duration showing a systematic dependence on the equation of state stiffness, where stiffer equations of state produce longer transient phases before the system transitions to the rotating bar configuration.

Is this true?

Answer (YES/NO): NO